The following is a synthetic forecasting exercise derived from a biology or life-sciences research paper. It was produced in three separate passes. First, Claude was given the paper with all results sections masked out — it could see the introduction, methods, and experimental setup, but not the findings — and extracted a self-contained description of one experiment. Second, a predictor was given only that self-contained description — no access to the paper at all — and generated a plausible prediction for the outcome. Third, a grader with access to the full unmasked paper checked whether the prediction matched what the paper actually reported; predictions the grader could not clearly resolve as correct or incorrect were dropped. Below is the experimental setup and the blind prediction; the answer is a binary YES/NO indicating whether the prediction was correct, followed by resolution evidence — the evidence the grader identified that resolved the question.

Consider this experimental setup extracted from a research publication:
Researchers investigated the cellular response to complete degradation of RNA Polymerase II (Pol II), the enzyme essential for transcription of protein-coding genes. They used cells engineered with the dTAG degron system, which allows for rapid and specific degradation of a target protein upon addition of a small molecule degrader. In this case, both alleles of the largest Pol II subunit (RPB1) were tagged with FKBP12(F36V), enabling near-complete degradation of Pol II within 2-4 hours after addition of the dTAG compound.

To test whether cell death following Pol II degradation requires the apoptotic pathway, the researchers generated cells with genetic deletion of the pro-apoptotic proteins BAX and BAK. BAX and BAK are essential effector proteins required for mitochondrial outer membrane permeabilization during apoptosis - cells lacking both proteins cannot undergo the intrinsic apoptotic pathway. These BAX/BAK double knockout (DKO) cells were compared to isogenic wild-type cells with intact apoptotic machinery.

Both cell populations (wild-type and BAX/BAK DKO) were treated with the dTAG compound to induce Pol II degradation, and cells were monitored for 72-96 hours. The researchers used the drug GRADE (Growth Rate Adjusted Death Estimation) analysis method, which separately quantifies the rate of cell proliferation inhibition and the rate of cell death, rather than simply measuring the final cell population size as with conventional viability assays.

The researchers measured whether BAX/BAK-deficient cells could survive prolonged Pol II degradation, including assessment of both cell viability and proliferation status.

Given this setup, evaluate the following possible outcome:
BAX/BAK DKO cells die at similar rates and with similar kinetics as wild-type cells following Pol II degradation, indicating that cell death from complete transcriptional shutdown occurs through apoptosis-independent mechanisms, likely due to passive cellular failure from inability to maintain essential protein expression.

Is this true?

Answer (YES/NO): NO